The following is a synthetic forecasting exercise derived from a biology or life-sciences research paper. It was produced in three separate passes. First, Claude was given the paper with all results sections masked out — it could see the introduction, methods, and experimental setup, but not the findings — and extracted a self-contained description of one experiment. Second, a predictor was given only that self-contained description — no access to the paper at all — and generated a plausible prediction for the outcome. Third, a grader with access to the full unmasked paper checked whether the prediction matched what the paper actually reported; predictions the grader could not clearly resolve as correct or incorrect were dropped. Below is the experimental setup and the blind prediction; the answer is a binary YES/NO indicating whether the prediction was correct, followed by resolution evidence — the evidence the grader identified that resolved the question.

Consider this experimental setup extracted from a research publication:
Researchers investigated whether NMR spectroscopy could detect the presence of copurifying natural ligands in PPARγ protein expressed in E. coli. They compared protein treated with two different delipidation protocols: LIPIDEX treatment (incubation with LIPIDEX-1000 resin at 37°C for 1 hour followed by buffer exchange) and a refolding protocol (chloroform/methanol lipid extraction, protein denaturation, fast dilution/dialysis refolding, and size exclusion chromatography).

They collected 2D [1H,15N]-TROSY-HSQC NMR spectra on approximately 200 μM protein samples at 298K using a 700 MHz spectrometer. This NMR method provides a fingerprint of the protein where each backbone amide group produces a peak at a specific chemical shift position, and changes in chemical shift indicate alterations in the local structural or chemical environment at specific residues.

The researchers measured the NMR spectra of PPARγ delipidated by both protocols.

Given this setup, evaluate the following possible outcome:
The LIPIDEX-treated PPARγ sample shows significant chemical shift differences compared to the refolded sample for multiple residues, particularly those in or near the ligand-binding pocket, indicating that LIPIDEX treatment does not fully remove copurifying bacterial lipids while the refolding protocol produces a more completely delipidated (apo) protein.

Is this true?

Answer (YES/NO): NO